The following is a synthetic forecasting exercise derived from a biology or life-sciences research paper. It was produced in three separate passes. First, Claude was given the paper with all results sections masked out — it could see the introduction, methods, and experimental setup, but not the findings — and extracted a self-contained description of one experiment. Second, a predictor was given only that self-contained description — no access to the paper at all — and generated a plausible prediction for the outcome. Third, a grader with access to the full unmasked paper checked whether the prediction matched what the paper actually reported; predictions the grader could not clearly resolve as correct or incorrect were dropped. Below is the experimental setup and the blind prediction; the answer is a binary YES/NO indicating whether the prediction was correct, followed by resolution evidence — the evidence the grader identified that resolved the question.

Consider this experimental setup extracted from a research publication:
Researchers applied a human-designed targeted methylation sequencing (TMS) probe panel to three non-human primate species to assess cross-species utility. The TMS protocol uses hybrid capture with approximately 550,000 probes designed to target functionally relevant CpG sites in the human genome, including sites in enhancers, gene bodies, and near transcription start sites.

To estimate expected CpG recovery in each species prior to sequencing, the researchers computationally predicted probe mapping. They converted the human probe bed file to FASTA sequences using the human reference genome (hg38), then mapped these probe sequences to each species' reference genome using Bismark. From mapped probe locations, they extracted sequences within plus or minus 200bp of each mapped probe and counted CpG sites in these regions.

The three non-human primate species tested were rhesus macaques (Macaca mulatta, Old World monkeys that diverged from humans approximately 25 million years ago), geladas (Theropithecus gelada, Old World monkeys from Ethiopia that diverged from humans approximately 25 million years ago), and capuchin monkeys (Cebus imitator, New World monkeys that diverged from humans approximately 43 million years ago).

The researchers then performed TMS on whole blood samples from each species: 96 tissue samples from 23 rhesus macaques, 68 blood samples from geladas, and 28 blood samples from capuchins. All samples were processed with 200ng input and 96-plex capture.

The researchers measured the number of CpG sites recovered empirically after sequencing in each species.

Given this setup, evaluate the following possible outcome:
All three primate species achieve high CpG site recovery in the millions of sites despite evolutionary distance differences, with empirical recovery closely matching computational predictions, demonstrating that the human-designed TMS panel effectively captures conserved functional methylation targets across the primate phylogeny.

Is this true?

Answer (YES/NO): NO